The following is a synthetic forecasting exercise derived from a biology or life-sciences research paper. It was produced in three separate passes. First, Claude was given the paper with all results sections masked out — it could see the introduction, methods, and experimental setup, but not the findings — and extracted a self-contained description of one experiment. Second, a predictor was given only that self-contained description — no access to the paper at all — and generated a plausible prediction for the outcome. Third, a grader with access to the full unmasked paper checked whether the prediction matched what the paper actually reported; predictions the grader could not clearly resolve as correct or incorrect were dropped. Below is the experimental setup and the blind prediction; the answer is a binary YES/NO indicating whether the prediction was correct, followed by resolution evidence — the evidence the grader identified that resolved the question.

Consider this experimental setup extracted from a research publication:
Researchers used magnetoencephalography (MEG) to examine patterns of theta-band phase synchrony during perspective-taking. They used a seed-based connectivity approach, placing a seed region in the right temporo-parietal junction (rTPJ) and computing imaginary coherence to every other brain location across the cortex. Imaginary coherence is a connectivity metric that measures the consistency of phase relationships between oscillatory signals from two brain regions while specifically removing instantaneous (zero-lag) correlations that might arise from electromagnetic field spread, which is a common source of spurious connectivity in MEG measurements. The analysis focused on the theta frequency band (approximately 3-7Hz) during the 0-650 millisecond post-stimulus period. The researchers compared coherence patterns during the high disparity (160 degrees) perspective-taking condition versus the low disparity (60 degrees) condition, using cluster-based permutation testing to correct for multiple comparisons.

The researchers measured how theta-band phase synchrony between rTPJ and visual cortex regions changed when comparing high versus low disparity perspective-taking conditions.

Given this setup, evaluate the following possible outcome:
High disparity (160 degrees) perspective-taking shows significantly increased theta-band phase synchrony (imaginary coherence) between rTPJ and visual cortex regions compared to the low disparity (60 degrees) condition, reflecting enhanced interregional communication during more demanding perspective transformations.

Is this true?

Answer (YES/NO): NO